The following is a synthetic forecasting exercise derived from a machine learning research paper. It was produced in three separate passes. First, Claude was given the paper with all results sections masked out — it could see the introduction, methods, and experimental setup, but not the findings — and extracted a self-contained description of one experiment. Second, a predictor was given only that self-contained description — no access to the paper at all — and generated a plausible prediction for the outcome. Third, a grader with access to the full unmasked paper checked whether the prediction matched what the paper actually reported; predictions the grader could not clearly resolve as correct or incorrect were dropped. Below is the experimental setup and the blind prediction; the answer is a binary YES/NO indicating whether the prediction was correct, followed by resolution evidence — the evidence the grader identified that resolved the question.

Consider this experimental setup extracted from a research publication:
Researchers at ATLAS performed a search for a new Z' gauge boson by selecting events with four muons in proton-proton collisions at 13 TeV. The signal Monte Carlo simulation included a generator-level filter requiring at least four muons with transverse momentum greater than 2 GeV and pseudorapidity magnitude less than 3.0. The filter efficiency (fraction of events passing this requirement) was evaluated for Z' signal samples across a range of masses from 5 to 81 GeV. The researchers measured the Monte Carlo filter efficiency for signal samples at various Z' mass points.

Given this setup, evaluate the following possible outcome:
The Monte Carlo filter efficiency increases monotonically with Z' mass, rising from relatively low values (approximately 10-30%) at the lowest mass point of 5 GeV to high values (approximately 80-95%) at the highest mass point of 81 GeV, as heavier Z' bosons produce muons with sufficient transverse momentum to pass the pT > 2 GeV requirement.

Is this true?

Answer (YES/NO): NO